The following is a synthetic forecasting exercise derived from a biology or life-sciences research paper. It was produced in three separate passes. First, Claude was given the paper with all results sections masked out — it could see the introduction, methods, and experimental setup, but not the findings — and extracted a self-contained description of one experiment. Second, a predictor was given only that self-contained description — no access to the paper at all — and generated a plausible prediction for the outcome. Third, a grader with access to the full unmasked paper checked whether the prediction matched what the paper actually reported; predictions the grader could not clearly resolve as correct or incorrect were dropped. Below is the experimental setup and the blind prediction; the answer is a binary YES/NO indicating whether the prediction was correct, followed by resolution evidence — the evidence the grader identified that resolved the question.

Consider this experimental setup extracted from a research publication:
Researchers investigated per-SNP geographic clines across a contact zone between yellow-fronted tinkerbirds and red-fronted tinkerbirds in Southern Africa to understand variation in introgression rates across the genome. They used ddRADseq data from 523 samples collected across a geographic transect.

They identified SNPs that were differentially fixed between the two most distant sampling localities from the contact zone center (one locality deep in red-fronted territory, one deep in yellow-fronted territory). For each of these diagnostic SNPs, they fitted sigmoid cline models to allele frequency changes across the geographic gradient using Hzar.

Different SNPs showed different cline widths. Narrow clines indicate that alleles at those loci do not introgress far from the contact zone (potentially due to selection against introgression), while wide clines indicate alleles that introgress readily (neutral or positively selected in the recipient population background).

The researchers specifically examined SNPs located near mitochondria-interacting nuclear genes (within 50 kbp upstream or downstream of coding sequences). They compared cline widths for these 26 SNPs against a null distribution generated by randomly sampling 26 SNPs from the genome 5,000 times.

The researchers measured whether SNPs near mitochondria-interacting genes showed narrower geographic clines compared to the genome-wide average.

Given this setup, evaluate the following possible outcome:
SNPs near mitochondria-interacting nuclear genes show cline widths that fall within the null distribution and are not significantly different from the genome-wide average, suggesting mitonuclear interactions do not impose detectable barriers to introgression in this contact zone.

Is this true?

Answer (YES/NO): YES